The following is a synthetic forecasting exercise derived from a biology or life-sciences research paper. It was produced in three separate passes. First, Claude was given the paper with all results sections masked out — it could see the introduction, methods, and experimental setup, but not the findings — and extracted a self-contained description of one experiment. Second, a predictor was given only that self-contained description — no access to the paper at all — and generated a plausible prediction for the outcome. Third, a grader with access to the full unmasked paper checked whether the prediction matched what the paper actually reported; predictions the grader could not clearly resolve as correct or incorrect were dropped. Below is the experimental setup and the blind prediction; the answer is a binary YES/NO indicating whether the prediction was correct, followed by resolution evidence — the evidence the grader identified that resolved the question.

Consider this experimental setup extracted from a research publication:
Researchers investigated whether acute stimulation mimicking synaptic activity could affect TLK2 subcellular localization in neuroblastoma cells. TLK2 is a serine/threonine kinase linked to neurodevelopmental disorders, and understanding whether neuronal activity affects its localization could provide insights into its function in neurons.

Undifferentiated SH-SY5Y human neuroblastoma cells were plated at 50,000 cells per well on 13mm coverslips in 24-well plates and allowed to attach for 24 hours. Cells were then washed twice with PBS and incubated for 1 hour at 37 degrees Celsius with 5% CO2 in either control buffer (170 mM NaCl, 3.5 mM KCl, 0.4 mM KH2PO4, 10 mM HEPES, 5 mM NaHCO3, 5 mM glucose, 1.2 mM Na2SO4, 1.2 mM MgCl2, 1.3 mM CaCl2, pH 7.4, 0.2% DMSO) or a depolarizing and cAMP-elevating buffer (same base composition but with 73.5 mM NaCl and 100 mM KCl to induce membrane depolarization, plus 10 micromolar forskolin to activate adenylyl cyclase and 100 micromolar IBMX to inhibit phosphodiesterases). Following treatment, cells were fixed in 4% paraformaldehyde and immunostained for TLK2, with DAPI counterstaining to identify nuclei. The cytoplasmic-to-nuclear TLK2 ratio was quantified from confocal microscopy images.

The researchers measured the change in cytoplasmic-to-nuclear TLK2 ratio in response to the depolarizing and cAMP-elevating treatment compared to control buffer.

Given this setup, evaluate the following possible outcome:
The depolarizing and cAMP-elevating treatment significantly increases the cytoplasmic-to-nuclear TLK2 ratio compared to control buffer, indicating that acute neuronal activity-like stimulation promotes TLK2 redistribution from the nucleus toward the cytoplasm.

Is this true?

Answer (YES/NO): YES